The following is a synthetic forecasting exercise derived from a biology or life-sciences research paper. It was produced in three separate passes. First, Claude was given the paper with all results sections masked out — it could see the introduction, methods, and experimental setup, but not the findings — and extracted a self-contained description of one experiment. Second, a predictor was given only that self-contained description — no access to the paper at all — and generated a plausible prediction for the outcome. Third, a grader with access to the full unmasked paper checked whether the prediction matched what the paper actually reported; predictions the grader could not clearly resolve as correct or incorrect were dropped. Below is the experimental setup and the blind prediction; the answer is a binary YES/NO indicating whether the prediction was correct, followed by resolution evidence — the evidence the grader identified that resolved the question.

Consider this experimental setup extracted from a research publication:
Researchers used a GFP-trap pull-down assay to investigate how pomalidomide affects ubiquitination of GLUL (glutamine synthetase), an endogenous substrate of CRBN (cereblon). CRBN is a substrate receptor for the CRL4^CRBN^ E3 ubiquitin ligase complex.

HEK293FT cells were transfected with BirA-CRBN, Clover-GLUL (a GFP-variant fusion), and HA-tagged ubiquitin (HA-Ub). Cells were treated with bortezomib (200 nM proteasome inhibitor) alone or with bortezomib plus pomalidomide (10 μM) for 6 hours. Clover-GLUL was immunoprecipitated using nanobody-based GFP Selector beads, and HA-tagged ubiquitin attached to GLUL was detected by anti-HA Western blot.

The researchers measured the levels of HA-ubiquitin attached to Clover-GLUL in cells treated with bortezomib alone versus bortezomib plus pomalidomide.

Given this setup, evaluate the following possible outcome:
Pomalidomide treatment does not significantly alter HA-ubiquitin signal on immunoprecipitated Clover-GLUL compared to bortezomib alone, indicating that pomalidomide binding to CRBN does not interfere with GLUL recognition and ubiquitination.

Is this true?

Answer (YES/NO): NO